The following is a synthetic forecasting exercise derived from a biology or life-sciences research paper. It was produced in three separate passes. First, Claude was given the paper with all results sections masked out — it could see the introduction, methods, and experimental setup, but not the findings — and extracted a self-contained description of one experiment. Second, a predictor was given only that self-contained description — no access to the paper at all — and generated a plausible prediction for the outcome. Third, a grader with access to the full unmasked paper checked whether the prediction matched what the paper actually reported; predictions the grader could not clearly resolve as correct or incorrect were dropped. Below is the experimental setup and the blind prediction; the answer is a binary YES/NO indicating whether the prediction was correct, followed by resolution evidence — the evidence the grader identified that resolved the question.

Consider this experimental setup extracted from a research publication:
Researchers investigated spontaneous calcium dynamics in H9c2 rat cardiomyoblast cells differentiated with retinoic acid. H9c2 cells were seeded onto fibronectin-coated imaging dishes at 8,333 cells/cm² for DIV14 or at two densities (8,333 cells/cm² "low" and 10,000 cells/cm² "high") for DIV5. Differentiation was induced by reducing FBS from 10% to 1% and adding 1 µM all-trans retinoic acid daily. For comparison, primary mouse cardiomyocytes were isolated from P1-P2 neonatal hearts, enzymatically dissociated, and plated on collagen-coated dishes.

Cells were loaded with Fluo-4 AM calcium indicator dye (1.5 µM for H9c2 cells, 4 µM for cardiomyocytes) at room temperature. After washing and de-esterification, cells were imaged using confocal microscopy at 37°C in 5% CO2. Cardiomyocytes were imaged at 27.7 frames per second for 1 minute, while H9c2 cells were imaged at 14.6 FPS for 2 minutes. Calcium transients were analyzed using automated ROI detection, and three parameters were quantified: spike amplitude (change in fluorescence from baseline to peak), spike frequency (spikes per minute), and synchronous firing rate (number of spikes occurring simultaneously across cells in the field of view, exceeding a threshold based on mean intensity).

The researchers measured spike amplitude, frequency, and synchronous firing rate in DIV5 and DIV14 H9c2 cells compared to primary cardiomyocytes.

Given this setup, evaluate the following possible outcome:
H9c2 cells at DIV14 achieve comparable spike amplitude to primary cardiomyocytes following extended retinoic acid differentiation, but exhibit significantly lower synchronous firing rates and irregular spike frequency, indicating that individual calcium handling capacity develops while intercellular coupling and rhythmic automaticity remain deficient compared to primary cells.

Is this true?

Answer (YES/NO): YES